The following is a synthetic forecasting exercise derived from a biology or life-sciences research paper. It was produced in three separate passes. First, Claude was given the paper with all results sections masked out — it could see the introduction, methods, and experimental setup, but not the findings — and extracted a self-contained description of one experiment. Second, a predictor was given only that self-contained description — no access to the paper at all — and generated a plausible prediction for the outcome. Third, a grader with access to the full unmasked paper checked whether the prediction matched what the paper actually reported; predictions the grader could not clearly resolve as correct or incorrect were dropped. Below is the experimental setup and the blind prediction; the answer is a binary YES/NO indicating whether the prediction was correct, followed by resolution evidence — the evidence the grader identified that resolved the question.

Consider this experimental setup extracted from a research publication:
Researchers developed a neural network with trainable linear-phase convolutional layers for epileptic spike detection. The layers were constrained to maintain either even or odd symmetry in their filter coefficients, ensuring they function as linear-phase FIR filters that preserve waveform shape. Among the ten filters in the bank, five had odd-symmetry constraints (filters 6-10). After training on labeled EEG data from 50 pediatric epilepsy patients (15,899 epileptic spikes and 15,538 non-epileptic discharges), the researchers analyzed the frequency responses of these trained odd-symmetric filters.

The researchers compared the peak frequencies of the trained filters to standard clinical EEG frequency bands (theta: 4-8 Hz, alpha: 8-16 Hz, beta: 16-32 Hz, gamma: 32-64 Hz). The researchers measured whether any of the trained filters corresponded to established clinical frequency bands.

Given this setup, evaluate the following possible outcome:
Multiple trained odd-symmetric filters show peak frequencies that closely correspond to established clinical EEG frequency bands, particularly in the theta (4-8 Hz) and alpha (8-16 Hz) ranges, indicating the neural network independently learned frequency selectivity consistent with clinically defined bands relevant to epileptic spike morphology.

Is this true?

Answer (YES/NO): NO